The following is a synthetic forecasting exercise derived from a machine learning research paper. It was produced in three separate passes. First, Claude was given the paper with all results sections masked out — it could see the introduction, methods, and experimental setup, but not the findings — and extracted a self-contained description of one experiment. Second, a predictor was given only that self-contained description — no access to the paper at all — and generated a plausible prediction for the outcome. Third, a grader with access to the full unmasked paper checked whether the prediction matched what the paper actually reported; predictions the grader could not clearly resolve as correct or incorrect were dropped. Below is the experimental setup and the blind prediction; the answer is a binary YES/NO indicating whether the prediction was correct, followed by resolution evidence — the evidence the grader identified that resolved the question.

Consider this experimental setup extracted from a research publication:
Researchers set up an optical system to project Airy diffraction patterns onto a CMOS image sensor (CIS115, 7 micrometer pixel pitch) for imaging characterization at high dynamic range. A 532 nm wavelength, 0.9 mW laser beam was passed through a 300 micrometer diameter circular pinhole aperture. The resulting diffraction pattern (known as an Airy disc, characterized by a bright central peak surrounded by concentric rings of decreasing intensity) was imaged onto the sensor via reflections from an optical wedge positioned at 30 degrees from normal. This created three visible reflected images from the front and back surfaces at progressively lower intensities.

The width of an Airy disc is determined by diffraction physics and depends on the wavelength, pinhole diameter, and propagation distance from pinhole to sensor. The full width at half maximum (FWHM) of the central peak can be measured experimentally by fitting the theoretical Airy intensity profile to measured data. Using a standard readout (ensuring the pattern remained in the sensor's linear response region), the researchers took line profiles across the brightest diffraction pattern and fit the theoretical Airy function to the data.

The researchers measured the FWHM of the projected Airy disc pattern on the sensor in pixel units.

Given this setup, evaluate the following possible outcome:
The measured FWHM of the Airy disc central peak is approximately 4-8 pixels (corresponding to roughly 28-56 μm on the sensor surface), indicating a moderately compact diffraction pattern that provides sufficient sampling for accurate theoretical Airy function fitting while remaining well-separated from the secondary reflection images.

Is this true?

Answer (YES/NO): NO